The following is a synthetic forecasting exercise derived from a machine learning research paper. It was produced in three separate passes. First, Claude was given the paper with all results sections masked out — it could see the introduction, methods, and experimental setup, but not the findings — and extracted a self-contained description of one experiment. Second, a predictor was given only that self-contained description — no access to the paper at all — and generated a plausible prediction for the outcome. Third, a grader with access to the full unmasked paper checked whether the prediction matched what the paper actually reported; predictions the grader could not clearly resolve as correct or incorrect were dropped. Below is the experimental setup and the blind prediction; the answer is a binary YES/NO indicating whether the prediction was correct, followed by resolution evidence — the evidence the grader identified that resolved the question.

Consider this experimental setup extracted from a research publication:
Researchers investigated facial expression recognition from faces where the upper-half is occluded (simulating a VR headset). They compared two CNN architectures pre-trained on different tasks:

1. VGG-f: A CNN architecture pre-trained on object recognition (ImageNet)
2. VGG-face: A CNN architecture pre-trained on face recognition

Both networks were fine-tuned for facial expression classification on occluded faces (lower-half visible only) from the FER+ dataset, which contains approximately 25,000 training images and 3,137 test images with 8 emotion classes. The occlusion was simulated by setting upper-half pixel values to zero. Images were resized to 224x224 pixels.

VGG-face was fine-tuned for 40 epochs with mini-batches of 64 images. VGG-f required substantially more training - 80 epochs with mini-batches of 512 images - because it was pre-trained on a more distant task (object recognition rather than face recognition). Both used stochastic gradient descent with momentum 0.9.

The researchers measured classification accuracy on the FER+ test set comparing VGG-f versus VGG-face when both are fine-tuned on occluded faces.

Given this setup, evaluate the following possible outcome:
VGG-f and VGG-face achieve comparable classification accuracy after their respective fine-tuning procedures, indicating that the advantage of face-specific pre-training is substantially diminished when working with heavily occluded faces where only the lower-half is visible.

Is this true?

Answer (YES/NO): NO